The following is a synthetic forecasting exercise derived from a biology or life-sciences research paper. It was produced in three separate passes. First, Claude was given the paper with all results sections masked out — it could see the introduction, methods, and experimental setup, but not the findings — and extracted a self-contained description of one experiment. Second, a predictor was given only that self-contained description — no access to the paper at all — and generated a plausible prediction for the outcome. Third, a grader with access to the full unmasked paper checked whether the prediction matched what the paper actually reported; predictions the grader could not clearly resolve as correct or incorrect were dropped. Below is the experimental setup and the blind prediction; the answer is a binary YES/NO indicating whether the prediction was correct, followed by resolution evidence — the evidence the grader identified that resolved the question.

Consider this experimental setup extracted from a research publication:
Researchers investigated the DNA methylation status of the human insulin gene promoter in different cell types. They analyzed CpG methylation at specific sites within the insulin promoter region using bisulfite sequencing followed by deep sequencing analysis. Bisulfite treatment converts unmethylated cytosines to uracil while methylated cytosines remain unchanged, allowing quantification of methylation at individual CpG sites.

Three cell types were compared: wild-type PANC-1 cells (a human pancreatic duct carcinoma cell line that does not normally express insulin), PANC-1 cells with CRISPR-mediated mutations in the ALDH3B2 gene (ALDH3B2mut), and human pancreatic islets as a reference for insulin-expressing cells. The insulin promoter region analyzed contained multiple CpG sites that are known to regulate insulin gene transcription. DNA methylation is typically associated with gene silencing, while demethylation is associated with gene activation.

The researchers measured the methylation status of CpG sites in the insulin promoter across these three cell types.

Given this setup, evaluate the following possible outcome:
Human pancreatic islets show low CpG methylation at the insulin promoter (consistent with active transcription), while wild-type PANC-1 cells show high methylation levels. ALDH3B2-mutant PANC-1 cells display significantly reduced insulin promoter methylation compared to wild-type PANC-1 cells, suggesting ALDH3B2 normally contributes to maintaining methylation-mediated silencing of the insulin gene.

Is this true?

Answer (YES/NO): YES